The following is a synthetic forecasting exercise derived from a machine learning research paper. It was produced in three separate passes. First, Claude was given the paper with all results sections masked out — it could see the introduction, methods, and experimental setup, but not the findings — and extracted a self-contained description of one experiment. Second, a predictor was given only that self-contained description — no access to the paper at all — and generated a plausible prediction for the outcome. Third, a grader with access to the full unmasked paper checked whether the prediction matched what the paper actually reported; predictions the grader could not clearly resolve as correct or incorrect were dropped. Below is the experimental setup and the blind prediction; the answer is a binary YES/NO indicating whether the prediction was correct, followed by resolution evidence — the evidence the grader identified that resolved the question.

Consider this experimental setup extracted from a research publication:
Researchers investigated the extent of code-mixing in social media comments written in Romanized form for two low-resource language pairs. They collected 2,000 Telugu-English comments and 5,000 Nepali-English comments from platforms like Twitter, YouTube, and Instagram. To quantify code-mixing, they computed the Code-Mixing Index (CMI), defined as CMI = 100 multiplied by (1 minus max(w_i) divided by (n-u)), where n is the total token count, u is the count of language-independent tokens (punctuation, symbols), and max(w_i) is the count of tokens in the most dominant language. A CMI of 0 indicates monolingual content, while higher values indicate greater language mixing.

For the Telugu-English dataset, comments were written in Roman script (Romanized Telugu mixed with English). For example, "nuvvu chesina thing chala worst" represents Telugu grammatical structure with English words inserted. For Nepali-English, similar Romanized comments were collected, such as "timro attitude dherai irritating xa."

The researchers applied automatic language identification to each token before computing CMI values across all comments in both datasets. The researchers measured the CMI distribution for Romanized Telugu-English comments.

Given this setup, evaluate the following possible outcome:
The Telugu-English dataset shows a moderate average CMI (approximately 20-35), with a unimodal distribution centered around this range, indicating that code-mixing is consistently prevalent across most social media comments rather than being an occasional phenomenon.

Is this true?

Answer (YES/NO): NO